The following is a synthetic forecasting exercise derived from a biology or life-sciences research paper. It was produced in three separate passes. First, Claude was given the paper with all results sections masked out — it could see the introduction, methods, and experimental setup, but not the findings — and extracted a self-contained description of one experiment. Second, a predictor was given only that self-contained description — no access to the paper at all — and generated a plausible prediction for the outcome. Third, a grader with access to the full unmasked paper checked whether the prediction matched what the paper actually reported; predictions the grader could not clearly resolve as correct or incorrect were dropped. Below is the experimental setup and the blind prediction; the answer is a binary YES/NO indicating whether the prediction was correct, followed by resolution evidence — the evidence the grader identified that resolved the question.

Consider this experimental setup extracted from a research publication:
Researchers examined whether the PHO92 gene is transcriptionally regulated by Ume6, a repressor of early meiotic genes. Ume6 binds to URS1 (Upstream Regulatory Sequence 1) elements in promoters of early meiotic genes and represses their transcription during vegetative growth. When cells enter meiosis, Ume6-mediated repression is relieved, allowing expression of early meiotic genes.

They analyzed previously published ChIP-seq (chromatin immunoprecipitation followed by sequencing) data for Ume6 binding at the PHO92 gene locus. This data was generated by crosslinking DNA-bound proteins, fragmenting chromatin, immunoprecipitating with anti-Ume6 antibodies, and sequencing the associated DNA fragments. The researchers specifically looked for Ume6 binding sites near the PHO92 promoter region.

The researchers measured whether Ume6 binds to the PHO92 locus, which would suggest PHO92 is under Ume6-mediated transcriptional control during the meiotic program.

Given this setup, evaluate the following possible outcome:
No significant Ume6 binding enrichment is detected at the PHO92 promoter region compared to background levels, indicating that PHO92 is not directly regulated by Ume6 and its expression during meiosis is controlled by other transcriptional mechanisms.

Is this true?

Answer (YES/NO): NO